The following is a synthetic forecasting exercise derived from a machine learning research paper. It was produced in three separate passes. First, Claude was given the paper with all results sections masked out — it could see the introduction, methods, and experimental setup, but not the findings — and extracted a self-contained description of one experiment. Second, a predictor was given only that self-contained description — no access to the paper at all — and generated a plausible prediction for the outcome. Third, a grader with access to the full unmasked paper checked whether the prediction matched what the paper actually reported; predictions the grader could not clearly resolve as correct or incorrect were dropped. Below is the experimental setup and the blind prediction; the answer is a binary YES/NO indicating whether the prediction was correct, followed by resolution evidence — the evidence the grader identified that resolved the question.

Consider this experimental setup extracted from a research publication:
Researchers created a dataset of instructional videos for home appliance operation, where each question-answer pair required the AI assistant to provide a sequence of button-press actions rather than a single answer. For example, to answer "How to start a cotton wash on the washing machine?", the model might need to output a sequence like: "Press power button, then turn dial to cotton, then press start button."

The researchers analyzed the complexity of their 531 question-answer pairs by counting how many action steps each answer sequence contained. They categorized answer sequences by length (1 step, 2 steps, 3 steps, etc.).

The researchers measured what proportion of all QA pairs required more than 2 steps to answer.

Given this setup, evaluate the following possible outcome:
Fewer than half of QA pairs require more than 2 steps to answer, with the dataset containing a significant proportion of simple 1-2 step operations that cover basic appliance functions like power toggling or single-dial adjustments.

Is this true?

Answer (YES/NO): NO